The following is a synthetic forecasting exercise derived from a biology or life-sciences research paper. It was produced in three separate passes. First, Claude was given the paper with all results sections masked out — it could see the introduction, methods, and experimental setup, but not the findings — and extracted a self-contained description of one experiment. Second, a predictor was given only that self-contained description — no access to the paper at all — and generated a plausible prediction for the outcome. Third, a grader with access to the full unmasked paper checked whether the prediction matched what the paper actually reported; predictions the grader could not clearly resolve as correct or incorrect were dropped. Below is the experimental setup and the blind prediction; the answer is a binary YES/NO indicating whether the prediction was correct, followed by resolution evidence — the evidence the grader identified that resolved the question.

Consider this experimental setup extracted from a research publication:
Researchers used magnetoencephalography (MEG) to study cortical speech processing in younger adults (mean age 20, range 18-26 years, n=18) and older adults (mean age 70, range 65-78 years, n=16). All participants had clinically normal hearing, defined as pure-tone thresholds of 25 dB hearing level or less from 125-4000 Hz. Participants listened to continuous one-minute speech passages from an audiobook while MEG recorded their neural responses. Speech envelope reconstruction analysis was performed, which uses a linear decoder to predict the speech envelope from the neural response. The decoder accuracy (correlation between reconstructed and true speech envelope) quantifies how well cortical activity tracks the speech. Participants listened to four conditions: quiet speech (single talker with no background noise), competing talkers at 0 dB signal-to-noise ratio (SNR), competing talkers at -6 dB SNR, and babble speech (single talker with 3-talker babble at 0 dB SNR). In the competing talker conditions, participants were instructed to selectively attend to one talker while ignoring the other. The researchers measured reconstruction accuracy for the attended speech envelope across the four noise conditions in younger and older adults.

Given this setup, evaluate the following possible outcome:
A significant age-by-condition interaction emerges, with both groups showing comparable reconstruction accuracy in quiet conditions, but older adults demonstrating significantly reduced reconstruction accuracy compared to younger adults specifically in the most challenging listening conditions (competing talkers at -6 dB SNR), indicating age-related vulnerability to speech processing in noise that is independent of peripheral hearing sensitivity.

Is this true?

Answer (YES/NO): NO